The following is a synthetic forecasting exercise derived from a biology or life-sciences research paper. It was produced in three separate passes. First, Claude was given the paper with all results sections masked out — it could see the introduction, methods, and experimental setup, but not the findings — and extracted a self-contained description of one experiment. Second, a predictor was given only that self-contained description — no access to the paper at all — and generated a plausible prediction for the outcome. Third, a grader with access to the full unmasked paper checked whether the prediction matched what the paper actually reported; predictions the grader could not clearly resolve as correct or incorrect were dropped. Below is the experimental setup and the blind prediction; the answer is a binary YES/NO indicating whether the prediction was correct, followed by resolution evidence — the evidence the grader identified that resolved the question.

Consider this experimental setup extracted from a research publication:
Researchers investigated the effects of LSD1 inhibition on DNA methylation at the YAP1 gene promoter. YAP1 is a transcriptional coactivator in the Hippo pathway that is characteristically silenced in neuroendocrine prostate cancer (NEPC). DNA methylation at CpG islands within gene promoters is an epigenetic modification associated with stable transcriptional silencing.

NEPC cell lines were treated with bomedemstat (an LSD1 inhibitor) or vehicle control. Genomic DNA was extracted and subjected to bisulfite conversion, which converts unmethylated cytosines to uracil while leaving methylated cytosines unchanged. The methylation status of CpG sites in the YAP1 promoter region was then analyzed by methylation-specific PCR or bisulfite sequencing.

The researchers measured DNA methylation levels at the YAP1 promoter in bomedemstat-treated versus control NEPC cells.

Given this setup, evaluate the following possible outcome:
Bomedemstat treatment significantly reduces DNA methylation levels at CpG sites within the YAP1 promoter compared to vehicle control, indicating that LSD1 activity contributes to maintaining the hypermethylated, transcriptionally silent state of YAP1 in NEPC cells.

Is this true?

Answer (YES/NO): YES